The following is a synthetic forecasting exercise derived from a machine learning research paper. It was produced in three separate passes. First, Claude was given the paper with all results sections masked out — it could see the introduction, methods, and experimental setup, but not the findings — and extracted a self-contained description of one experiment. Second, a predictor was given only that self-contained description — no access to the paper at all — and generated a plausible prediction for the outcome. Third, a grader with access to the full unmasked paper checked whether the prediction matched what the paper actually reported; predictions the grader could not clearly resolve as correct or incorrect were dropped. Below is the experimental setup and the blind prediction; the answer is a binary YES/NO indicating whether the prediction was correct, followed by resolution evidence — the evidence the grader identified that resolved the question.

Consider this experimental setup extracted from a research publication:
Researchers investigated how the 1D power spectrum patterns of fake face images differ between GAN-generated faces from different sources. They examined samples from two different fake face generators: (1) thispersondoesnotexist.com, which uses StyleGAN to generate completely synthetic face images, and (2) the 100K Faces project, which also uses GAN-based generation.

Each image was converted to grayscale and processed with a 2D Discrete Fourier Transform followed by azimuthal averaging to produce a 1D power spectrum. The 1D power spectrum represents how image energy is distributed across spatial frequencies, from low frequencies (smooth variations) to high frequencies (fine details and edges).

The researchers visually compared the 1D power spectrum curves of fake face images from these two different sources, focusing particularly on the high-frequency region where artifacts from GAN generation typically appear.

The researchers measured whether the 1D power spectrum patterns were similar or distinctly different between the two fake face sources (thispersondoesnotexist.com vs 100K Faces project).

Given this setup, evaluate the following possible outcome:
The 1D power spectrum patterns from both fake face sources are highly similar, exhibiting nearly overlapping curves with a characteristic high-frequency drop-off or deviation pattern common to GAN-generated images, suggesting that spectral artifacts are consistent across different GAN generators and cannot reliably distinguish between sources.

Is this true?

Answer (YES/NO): YES